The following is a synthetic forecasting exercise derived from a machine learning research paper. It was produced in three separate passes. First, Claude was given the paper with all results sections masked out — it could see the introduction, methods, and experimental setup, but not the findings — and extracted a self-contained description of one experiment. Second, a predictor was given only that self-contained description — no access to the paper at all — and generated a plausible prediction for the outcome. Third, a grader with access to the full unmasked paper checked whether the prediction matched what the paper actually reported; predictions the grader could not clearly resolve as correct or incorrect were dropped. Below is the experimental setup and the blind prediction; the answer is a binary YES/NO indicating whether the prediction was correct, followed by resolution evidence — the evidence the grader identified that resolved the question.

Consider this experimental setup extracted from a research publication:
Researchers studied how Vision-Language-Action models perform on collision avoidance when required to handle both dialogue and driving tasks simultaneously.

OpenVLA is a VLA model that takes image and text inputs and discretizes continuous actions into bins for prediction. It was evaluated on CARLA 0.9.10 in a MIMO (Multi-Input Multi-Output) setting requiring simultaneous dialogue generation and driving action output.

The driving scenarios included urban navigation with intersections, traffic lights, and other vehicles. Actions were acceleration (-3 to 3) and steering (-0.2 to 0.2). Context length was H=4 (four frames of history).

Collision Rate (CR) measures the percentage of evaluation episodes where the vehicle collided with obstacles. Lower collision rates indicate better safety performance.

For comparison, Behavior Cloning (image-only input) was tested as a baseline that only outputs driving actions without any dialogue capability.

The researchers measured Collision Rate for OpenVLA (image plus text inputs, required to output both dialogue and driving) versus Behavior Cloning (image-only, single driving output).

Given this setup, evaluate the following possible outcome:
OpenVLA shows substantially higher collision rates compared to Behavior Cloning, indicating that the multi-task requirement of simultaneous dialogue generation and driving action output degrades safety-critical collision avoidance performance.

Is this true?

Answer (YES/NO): YES